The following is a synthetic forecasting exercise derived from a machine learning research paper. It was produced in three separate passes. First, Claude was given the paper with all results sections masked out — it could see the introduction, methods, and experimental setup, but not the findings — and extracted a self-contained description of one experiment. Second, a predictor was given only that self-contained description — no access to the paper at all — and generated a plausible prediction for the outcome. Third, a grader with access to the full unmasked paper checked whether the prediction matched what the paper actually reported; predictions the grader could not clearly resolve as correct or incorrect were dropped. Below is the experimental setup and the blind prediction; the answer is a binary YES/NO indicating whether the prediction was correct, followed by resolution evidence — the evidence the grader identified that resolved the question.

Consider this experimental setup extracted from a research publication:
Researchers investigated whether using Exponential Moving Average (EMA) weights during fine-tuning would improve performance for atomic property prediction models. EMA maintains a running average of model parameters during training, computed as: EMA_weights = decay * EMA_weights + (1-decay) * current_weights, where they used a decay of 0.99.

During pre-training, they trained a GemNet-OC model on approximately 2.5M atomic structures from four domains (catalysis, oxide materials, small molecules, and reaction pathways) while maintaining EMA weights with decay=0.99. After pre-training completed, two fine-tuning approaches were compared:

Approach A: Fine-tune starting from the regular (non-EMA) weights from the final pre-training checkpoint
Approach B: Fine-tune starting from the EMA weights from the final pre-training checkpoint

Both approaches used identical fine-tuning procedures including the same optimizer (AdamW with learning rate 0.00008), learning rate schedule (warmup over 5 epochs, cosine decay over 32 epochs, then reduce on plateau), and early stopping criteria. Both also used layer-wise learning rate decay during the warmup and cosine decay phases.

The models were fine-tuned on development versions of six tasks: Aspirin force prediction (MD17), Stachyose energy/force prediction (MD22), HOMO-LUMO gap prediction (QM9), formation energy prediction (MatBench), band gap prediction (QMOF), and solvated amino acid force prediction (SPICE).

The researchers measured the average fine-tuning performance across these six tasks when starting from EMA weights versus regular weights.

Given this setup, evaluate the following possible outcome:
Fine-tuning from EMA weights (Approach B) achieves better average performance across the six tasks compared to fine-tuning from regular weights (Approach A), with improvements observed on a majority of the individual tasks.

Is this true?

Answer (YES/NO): NO